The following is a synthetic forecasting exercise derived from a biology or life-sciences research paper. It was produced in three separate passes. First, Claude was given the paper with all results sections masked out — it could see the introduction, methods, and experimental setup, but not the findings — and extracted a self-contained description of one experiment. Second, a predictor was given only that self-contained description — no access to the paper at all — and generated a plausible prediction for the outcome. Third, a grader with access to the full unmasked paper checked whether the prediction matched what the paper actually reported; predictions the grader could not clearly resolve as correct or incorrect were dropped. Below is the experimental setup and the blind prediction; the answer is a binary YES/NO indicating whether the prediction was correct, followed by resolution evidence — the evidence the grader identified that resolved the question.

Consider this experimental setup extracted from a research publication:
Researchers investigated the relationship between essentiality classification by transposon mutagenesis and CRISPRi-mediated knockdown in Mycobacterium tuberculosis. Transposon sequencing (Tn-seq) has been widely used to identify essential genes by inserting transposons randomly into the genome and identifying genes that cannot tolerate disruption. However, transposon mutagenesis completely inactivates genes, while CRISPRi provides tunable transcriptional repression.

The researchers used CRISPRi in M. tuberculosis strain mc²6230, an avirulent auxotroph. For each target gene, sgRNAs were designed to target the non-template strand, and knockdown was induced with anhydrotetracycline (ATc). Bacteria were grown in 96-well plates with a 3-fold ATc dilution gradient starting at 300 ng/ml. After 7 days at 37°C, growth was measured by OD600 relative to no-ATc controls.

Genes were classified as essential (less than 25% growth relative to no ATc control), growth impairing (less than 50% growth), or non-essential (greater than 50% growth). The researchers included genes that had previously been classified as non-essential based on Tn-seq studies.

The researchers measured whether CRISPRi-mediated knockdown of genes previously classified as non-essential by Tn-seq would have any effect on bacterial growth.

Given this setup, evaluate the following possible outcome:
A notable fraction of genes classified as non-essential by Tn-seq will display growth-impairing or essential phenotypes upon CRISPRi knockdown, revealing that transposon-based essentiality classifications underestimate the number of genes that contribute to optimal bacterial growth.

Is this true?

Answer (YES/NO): YES